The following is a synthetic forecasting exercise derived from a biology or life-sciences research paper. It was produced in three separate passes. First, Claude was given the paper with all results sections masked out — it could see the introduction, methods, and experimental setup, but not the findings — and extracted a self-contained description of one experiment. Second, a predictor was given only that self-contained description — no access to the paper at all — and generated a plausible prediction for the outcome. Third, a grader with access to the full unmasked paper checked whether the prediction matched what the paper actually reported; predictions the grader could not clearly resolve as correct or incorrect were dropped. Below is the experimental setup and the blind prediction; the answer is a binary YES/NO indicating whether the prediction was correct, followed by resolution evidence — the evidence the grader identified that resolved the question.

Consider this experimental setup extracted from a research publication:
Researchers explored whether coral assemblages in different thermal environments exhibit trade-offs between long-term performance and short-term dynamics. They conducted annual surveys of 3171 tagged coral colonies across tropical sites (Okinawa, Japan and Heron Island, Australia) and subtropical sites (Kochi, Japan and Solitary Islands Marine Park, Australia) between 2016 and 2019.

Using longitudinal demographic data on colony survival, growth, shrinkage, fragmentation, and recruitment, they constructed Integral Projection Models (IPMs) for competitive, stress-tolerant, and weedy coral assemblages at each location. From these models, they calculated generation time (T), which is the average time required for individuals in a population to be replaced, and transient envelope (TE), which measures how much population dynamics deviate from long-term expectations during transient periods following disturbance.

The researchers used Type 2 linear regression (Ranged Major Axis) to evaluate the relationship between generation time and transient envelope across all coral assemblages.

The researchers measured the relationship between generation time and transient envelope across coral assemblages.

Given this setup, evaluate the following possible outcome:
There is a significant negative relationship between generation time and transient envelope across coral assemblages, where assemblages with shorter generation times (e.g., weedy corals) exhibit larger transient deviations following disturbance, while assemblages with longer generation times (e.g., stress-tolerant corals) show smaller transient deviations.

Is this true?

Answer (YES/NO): YES